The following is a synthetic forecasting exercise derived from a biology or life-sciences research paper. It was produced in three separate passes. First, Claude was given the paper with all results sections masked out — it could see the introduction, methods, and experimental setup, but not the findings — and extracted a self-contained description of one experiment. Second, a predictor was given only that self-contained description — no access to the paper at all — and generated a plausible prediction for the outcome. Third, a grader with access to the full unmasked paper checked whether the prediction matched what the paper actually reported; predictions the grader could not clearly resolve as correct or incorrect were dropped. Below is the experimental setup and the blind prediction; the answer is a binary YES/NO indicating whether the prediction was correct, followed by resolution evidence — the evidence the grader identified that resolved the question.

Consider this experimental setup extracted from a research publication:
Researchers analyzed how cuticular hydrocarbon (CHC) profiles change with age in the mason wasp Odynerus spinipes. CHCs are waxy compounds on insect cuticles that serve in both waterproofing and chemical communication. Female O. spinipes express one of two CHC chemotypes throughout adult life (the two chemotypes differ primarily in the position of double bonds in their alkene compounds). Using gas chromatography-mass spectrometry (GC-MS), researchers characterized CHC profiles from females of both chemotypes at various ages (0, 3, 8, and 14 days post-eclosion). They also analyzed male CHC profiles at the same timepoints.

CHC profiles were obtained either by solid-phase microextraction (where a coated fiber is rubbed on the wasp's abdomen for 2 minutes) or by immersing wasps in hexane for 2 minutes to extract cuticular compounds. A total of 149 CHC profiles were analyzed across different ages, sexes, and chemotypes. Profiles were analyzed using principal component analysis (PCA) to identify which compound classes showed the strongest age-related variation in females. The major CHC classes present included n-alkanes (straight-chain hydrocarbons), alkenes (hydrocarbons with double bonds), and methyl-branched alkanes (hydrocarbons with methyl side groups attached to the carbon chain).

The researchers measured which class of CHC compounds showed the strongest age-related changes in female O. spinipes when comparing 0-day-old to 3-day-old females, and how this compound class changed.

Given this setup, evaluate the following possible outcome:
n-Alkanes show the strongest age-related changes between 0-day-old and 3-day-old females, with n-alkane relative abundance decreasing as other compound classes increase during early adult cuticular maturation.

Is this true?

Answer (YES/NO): NO